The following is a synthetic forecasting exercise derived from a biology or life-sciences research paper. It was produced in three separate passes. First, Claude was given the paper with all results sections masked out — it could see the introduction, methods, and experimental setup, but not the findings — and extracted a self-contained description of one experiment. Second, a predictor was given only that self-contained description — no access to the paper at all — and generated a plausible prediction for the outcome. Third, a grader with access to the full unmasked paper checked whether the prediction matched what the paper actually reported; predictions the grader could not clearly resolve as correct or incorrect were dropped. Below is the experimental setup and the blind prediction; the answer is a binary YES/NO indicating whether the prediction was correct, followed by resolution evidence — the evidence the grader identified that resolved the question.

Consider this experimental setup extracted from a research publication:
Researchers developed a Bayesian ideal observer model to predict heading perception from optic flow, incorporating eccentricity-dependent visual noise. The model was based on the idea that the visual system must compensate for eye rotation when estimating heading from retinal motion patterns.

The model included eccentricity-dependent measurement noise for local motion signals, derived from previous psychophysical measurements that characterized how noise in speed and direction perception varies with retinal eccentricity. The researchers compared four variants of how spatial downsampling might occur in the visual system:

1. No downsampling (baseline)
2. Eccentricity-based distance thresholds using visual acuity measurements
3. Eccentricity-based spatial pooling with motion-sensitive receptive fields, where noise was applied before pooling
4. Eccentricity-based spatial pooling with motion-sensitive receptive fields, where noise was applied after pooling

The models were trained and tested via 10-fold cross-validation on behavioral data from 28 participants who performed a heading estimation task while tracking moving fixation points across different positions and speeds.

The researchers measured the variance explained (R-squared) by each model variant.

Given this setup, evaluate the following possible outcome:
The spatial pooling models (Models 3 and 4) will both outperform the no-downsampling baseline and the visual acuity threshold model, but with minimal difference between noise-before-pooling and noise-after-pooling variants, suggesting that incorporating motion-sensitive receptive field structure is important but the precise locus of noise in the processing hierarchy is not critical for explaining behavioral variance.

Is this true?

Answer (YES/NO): NO